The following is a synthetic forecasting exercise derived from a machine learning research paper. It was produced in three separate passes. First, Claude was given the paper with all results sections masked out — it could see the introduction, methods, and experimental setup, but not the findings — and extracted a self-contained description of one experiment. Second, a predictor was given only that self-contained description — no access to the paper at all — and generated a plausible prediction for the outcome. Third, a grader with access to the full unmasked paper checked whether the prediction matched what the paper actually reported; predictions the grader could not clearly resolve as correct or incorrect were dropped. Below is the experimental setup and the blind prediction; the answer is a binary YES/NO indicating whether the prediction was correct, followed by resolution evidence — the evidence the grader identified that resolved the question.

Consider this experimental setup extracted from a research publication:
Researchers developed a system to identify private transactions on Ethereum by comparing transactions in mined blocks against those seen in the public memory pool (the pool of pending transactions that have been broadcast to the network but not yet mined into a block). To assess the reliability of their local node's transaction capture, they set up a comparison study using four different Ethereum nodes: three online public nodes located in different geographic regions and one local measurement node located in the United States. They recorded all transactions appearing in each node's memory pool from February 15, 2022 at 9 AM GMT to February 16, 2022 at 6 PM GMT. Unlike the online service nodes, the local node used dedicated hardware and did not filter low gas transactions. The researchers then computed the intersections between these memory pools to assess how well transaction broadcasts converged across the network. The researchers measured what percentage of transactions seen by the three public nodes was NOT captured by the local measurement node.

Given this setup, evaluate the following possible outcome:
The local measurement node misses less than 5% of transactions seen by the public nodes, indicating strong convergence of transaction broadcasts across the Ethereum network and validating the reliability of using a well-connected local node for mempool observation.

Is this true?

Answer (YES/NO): YES